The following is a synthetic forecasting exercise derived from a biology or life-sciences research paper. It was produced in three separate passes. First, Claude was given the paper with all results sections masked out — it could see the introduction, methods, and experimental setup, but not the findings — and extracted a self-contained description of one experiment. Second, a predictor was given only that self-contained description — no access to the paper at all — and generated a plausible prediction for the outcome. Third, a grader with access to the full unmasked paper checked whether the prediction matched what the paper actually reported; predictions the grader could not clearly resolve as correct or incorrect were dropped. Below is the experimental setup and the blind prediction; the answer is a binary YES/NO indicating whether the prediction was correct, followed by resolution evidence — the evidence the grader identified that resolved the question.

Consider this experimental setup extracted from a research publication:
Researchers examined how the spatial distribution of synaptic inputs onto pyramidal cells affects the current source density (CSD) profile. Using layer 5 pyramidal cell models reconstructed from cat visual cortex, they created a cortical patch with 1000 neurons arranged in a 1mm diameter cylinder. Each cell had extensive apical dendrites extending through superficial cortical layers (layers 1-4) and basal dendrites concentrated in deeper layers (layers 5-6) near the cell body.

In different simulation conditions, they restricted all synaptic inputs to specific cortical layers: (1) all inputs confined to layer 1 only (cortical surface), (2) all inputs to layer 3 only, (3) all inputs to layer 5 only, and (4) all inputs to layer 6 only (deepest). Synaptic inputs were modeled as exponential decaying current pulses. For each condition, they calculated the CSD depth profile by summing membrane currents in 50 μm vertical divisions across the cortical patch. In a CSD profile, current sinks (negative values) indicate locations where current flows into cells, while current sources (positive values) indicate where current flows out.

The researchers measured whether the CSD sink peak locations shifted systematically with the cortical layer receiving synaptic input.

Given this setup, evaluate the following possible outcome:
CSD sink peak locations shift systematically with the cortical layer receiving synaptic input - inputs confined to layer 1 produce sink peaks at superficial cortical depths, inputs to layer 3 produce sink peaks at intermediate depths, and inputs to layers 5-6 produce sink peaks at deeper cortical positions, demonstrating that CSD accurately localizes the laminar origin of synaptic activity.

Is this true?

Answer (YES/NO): YES